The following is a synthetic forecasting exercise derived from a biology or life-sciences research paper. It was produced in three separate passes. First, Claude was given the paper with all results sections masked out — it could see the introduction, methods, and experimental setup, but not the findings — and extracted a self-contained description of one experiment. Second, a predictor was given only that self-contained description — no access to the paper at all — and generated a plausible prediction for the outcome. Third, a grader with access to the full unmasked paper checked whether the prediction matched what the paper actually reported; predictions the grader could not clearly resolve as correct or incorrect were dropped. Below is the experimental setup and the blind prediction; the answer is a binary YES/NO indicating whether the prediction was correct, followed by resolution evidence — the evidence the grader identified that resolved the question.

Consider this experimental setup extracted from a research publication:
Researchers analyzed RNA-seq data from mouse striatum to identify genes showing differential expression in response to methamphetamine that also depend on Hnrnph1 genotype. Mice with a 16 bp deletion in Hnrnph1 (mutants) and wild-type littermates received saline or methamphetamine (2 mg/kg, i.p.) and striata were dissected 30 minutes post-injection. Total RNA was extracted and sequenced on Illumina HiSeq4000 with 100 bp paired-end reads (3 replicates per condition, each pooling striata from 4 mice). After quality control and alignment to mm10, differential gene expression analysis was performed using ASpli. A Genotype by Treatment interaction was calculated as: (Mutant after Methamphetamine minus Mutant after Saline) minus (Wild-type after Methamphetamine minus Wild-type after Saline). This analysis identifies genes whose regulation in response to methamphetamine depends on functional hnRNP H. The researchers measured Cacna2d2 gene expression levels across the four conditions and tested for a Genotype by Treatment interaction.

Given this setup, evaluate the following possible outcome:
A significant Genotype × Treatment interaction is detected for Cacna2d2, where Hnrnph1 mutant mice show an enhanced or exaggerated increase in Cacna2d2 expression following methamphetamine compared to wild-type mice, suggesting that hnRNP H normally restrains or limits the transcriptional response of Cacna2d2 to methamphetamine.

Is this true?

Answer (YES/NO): YES